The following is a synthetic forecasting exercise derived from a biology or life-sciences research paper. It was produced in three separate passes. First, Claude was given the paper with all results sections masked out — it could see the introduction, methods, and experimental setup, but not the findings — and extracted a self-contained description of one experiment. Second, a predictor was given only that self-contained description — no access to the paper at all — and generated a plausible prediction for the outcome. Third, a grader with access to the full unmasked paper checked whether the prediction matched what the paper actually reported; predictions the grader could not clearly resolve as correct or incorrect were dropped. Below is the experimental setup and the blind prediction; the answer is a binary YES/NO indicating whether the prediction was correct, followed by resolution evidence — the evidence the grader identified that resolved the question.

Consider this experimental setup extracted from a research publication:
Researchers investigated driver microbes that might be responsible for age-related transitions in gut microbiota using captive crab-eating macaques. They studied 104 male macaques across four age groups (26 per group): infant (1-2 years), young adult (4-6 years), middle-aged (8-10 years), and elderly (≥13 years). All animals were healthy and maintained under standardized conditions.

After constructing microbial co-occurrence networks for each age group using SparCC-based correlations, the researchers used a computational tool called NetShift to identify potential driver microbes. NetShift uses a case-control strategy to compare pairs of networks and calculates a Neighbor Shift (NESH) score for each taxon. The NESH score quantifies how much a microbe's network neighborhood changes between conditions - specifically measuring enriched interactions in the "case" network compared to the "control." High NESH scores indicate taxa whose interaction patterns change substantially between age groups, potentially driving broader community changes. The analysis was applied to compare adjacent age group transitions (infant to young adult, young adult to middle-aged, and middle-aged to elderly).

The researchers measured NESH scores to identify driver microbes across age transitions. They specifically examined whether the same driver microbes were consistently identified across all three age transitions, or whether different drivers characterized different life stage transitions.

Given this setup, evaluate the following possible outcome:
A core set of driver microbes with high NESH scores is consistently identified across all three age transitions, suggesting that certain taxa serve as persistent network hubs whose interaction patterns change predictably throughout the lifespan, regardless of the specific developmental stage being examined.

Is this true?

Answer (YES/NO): NO